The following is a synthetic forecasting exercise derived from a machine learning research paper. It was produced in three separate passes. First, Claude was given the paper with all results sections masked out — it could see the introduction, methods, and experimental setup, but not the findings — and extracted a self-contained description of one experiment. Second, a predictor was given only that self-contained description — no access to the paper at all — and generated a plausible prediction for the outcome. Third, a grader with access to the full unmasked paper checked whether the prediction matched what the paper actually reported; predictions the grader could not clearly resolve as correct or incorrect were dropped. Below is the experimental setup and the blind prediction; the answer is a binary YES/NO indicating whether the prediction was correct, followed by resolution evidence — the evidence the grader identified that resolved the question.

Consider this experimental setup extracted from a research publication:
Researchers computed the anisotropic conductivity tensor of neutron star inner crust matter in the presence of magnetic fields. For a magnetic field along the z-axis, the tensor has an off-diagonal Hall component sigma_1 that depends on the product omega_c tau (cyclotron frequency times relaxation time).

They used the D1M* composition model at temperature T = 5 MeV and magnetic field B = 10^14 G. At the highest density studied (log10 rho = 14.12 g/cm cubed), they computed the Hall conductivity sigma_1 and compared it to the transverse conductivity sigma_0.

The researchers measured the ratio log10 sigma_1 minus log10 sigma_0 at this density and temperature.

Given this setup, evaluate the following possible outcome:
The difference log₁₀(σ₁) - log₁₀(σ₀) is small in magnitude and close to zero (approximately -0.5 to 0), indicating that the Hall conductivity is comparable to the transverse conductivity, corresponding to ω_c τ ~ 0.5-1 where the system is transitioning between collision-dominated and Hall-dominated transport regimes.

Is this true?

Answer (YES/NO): NO